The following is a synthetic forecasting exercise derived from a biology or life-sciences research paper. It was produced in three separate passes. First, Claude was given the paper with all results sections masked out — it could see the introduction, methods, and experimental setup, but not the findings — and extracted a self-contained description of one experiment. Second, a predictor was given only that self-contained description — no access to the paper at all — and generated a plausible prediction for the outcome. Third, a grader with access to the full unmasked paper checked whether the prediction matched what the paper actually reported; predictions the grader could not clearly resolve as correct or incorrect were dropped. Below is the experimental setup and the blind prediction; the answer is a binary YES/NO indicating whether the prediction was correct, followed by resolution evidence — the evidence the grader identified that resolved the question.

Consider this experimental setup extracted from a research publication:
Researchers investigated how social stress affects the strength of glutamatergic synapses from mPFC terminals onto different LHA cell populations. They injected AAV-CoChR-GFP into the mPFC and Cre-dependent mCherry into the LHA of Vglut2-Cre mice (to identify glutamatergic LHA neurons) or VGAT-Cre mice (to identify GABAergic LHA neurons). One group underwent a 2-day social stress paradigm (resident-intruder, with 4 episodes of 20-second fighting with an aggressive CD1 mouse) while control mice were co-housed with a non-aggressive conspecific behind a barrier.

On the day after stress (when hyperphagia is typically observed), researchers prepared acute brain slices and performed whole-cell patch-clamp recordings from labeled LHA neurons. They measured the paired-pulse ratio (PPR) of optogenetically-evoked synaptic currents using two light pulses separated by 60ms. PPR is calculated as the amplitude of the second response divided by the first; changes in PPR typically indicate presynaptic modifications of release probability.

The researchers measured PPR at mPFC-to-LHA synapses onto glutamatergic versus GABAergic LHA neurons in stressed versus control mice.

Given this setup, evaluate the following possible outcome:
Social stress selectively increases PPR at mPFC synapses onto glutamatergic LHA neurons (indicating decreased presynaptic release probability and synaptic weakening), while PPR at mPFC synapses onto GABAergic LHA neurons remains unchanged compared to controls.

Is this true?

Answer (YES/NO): YES